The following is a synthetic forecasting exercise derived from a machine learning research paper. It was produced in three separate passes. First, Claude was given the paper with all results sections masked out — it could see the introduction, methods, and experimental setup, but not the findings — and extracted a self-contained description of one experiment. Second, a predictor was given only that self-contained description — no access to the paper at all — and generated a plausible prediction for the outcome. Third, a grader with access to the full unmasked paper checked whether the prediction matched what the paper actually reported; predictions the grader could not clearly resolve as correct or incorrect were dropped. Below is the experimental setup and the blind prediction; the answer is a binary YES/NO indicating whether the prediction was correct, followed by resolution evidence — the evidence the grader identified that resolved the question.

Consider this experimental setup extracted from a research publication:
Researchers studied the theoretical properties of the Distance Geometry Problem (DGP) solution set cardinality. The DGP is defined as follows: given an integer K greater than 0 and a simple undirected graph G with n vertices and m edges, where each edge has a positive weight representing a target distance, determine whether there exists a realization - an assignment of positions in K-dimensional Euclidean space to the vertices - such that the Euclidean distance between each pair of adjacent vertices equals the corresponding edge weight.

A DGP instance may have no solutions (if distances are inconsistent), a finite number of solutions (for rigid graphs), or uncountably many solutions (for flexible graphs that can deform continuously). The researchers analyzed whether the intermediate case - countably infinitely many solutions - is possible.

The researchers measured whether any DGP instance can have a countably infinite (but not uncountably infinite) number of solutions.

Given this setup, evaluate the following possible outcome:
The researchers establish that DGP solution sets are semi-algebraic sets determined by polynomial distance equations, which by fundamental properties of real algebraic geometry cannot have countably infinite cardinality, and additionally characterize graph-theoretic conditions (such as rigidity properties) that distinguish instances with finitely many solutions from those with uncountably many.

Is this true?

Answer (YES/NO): NO